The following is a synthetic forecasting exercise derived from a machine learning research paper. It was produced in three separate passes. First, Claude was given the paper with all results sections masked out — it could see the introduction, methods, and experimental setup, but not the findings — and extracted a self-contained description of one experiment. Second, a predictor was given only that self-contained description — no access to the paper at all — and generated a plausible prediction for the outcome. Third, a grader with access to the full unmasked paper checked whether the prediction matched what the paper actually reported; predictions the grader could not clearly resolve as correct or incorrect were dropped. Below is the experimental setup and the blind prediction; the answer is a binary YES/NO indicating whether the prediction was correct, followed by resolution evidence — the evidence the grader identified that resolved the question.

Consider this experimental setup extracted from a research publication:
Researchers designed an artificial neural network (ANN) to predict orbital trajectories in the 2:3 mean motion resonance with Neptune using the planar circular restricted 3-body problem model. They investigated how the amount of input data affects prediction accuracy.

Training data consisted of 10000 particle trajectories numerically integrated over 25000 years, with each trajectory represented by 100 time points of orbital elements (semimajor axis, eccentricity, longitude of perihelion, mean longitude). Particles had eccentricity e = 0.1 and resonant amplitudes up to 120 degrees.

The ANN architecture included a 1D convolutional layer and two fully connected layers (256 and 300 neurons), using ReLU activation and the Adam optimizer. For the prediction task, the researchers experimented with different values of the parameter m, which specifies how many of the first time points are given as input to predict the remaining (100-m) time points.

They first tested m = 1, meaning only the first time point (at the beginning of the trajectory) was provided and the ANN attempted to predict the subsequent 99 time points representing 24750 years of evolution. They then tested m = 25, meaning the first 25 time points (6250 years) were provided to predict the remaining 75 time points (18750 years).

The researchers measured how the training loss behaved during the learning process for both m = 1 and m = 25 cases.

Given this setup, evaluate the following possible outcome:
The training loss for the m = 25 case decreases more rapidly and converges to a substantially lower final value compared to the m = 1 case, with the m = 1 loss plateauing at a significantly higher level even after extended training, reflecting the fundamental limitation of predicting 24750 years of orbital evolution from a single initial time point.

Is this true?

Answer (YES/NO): NO